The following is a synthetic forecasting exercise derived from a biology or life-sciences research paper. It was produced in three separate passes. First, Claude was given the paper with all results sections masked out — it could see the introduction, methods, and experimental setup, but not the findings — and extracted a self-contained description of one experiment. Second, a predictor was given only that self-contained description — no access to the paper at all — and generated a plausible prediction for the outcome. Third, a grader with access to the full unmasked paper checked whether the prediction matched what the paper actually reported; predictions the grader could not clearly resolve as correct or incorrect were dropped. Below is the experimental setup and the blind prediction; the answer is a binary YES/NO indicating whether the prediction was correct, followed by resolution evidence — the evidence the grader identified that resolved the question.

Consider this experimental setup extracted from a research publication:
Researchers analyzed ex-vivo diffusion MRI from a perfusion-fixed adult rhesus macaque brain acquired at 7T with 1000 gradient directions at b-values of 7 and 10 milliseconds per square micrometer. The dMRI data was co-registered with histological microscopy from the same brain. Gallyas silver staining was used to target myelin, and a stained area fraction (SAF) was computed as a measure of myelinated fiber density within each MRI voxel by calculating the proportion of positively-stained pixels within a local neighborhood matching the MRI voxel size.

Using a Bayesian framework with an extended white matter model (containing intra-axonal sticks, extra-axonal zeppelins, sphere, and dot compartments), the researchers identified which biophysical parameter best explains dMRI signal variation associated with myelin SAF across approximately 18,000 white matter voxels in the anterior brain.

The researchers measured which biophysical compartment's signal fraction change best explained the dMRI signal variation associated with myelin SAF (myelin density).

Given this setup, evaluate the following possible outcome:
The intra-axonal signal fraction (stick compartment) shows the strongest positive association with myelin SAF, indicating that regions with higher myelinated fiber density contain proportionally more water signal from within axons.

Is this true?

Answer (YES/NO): YES